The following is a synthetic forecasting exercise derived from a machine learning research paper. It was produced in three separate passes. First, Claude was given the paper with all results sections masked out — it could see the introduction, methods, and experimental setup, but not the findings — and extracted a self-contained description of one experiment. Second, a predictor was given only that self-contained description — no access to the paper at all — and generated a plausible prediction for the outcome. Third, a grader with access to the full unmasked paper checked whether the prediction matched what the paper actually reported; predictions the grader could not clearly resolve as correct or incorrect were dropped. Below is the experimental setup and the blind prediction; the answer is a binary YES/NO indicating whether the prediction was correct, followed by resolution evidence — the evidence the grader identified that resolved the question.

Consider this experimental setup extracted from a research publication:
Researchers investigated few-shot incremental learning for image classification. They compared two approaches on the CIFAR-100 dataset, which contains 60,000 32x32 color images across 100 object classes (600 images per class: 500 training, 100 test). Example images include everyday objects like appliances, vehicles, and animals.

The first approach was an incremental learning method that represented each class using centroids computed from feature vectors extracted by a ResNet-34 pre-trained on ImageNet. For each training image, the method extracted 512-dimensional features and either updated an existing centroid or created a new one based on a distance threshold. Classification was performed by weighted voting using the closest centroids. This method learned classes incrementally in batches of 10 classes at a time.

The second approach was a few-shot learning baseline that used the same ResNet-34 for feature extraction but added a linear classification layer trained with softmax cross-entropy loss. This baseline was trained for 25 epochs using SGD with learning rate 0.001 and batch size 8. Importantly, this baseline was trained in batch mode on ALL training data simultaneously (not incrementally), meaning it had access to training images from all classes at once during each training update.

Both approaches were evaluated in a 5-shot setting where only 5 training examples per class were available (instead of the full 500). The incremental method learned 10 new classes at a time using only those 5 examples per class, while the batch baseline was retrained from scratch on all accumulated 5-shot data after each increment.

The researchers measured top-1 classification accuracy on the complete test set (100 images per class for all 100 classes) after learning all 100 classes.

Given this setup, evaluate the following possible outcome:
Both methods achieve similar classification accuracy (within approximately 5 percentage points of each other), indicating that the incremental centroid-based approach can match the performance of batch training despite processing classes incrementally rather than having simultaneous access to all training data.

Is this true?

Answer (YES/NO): NO